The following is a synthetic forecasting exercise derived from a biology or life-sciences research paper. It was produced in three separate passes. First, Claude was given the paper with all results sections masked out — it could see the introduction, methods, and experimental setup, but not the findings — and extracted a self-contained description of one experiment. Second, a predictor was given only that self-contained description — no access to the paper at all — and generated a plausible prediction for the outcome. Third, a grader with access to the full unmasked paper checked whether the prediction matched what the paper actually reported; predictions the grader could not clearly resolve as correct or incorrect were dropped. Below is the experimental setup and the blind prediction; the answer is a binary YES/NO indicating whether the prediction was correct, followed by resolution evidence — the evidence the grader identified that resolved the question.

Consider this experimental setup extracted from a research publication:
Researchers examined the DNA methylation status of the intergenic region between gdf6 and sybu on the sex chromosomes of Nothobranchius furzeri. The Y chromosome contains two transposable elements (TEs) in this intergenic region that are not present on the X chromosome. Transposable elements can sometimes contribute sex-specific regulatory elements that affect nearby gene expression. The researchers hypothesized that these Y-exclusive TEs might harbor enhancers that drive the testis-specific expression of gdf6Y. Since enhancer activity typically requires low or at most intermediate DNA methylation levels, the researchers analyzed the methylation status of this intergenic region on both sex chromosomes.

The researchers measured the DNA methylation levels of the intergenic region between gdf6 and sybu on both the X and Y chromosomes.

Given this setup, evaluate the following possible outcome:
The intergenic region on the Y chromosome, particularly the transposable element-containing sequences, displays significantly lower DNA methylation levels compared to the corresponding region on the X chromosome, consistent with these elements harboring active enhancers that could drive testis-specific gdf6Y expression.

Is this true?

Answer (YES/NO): NO